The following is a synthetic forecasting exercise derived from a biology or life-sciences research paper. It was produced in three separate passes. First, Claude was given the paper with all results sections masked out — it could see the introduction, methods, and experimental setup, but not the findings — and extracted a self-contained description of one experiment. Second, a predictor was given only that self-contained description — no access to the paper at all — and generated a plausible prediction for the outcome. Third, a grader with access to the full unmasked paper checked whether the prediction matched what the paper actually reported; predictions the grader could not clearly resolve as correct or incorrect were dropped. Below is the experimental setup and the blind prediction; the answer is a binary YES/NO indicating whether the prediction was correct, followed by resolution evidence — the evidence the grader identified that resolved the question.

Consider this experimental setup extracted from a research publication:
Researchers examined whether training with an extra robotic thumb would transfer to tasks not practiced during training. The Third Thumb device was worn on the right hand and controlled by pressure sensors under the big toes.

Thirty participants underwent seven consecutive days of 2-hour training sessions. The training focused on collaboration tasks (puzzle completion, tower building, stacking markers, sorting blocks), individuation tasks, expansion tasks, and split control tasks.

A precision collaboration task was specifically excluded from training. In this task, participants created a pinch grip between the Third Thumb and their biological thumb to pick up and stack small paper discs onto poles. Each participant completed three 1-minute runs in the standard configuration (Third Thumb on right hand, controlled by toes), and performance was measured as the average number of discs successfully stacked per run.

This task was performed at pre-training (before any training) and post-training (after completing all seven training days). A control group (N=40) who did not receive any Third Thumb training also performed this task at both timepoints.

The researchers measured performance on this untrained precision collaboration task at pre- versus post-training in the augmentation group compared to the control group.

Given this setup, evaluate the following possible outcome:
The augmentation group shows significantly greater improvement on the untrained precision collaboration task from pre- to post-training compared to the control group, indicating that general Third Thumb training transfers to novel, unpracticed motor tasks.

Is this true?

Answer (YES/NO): YES